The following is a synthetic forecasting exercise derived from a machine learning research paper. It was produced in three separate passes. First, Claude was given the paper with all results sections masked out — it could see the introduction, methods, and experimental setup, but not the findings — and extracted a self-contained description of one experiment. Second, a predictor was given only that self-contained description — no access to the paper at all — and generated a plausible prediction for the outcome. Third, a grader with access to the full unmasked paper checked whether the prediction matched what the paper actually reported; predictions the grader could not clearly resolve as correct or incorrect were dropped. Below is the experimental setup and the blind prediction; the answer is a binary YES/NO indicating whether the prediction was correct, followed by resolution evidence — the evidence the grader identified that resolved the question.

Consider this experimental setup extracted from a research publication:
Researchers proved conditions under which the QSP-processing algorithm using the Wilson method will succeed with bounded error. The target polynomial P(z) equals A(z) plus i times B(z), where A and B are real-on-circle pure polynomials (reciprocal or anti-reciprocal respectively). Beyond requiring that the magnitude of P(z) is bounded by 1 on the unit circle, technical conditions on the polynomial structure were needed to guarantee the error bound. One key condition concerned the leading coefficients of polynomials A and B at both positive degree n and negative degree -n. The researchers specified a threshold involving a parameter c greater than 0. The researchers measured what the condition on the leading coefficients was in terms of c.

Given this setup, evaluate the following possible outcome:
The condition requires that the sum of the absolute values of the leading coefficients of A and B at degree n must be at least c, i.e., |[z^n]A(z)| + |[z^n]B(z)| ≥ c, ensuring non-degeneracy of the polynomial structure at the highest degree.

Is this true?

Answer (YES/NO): NO